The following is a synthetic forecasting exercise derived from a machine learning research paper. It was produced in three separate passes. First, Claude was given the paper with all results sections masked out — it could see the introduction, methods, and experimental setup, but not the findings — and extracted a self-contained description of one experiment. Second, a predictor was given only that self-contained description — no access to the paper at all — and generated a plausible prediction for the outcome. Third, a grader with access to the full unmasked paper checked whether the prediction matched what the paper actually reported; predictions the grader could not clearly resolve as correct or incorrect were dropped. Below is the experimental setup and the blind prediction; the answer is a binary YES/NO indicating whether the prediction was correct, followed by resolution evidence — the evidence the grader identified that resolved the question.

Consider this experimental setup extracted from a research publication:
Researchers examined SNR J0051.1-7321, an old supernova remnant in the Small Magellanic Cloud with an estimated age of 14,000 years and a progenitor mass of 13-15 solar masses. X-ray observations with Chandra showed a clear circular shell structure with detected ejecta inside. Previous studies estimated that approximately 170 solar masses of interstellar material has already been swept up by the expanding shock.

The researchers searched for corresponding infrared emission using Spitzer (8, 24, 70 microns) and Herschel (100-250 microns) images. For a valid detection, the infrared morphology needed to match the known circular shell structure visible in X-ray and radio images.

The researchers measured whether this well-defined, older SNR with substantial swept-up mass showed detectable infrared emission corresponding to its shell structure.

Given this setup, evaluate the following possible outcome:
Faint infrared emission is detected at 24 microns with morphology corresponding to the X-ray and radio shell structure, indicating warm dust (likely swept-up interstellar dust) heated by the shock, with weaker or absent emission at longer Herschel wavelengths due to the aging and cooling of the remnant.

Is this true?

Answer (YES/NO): NO